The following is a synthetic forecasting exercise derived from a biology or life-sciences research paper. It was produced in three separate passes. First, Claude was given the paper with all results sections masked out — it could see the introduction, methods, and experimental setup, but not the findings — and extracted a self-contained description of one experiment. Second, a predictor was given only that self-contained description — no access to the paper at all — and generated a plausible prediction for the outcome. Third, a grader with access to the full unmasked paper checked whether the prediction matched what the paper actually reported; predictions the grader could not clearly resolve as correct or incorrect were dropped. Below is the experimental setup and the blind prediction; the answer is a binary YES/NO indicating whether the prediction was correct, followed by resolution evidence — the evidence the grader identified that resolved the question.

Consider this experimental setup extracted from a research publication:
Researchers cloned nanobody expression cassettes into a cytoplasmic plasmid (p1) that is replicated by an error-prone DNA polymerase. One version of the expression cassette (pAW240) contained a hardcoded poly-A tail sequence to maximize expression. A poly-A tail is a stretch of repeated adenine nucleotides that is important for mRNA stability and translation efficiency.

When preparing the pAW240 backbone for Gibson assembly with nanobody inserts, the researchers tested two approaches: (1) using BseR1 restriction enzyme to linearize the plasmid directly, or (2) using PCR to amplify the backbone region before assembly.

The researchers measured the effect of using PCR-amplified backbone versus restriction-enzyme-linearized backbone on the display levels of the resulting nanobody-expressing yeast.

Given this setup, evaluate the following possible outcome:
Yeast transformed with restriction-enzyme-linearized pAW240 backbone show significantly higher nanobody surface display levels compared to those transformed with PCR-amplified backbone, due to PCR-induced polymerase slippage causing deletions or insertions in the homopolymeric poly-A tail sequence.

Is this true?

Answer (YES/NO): YES